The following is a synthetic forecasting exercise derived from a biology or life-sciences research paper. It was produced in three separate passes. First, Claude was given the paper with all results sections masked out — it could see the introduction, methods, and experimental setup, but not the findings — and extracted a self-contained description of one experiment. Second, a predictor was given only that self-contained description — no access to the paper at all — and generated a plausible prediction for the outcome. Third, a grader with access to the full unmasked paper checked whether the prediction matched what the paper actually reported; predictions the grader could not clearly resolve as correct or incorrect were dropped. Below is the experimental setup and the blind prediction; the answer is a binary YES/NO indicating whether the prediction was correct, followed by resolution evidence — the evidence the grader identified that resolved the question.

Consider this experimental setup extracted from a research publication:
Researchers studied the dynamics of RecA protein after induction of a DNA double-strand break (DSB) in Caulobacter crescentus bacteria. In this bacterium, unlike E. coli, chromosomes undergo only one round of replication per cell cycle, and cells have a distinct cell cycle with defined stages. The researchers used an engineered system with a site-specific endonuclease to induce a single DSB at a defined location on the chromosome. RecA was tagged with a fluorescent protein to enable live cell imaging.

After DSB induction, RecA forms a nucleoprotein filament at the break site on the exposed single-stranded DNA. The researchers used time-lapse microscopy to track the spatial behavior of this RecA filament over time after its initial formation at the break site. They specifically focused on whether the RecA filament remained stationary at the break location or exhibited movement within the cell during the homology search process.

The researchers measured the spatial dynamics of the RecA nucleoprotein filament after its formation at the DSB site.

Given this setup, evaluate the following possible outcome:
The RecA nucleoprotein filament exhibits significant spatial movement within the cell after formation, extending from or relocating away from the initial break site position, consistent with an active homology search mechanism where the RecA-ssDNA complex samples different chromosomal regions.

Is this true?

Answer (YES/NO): YES